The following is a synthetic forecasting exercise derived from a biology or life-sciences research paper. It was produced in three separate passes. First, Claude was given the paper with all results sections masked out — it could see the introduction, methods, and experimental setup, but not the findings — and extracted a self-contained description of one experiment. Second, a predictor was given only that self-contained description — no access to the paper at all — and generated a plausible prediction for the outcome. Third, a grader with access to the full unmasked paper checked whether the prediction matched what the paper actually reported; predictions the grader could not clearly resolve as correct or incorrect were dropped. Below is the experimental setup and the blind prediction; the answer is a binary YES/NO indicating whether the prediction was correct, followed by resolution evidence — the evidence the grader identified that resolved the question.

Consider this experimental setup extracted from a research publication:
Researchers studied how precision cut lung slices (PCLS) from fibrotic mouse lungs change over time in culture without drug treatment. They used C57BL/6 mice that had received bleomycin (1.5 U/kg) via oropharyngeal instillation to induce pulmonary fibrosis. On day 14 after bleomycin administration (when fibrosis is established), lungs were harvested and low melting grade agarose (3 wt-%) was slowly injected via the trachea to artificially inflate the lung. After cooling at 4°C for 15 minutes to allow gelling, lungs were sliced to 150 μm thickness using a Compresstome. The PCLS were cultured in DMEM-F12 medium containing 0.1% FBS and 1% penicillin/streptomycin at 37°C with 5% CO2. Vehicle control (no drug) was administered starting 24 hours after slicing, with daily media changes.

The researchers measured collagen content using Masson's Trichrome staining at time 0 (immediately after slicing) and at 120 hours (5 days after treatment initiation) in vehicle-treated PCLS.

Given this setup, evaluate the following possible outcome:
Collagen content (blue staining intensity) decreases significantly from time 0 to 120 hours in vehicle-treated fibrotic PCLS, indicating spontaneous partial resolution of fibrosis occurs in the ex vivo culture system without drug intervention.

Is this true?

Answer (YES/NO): NO